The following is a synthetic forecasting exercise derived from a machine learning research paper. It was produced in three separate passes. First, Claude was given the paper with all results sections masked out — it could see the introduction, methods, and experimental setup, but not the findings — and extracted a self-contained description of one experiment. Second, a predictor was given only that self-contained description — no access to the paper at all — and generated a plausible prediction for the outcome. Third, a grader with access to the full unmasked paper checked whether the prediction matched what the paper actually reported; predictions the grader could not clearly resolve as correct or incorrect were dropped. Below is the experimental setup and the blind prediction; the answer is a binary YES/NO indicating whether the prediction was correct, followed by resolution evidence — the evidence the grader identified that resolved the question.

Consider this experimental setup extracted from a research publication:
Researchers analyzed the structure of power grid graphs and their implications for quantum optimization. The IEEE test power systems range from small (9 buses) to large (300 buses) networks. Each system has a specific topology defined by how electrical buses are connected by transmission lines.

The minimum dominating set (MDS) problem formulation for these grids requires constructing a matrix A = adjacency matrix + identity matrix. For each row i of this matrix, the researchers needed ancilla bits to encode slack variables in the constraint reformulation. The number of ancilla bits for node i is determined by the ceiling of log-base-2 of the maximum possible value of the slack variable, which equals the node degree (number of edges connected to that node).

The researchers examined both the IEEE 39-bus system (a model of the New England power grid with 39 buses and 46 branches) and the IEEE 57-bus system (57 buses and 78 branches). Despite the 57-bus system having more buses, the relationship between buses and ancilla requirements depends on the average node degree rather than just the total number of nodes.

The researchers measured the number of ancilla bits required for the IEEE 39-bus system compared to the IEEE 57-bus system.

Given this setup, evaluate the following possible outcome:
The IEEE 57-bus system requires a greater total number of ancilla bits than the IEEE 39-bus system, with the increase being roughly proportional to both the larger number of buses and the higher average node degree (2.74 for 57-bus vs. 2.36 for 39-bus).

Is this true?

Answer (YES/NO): YES